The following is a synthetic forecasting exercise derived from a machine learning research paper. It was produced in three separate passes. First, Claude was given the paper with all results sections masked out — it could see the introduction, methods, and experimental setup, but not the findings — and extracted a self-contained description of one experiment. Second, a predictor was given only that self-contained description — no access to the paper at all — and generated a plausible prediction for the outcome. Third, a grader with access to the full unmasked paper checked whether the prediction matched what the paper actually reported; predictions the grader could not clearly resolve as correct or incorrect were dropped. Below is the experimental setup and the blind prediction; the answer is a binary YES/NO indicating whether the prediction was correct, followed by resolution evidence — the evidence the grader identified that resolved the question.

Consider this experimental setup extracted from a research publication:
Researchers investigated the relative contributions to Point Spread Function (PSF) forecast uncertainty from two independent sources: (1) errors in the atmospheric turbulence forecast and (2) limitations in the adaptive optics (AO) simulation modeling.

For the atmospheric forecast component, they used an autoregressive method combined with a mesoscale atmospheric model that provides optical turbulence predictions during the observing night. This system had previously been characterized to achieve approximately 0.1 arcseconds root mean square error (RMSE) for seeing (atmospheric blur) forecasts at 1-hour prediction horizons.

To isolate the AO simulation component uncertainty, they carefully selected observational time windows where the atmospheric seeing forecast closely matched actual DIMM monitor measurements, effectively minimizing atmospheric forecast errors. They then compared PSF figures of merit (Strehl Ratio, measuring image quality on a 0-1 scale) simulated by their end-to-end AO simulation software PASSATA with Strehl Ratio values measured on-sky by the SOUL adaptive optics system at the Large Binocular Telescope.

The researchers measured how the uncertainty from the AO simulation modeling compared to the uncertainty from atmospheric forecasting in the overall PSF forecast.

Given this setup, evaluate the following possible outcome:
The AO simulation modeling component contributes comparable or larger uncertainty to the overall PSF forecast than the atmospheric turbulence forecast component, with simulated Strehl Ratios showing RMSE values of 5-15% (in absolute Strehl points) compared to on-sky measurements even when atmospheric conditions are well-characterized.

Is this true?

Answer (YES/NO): YES